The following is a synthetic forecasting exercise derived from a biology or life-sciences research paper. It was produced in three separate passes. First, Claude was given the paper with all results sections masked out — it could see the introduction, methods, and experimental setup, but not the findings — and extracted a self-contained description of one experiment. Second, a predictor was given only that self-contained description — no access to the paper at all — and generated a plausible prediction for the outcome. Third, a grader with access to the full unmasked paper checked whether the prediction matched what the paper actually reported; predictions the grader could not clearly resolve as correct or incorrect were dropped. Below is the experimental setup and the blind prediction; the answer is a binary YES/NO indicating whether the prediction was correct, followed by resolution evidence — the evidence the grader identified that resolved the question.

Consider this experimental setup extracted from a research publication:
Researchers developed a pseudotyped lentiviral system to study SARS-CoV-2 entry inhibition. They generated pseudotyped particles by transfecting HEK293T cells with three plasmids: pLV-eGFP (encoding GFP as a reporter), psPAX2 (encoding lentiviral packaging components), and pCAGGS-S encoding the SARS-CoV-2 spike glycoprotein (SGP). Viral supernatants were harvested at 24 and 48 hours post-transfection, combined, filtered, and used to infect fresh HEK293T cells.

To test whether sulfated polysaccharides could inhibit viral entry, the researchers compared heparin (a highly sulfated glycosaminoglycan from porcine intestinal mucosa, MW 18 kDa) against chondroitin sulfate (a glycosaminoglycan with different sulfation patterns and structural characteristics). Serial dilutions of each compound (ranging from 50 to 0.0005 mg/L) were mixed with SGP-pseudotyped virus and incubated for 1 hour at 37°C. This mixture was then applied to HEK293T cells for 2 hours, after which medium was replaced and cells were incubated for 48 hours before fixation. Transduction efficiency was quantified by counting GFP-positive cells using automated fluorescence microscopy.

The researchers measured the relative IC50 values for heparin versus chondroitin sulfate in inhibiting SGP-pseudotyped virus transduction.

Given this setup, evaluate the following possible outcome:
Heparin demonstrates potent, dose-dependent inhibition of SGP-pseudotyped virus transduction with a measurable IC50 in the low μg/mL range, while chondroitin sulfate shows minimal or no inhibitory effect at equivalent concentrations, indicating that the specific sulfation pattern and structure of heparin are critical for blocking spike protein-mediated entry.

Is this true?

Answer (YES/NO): NO